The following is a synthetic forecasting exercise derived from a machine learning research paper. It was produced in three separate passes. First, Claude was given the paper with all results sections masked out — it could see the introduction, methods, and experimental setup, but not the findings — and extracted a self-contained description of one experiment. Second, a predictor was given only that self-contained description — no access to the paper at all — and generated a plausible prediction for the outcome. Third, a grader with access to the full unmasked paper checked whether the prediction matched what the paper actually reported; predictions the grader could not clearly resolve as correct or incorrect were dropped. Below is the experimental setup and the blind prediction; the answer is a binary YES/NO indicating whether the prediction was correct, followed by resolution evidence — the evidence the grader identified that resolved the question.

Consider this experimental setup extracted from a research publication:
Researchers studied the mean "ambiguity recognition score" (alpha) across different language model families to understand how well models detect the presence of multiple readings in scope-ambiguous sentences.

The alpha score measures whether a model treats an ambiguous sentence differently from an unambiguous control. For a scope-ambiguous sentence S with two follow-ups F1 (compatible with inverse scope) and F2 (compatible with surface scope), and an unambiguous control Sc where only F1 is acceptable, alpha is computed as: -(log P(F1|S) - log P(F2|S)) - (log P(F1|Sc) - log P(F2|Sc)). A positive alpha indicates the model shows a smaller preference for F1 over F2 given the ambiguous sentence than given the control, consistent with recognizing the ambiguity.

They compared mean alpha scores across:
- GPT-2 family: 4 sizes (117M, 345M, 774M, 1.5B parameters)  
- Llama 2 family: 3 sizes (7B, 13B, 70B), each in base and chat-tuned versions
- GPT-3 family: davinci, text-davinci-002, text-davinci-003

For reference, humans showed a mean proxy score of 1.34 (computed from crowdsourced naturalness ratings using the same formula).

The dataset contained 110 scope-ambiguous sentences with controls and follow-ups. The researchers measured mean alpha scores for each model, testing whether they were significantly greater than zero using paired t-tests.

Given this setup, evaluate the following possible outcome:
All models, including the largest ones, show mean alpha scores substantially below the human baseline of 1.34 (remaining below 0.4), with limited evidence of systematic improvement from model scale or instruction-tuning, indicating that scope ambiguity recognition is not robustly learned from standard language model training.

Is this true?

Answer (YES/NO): NO